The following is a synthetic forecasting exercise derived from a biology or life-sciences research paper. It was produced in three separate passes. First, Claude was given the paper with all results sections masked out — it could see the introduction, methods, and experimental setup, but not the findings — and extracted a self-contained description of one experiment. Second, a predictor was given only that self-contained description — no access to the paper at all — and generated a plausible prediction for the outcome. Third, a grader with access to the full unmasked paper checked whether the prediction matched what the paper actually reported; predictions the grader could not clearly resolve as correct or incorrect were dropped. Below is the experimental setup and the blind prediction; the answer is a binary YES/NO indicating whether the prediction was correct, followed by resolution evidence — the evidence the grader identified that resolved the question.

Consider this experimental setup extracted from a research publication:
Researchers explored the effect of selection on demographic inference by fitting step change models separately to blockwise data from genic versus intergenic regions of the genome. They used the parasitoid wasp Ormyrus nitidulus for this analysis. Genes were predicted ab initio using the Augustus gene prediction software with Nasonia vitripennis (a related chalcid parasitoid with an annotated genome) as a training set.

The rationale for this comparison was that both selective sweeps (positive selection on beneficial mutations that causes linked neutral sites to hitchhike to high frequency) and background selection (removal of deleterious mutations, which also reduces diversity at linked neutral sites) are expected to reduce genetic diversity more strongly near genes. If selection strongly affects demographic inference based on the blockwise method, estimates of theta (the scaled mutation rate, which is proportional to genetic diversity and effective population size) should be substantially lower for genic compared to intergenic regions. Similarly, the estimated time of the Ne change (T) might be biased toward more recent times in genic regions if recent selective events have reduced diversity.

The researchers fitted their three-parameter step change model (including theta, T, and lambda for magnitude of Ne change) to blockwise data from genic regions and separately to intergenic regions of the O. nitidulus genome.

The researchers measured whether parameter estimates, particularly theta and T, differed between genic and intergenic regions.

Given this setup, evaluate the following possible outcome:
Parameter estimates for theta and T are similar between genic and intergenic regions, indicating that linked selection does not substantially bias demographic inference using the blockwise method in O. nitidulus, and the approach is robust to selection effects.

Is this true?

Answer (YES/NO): YES